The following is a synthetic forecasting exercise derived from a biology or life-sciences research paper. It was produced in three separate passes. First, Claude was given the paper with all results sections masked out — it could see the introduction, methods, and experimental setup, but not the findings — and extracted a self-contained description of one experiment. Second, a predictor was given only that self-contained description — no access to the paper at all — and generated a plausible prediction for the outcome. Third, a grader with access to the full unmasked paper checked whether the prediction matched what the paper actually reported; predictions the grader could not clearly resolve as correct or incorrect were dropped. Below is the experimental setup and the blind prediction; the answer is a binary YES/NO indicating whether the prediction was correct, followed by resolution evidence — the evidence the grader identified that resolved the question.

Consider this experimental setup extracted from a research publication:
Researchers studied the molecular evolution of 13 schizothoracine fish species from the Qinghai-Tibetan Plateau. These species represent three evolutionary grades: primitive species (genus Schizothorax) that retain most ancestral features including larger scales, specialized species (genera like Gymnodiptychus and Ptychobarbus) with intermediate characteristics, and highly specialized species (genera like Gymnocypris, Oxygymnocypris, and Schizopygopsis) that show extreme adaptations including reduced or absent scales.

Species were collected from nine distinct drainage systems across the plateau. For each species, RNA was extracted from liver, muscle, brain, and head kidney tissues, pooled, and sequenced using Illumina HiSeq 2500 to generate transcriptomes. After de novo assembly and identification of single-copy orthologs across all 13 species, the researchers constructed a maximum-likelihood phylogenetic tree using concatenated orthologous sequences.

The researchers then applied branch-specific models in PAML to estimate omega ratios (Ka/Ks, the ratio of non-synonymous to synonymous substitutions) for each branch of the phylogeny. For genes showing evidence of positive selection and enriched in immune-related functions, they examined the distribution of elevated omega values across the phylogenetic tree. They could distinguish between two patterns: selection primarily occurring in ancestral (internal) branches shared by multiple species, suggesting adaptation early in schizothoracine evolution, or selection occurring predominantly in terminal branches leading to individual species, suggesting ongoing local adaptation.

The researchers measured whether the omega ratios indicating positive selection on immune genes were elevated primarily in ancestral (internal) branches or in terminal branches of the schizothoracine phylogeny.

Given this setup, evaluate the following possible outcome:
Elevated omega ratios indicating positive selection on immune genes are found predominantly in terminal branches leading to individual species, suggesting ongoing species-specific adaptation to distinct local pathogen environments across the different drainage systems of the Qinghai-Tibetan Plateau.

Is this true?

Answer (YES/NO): YES